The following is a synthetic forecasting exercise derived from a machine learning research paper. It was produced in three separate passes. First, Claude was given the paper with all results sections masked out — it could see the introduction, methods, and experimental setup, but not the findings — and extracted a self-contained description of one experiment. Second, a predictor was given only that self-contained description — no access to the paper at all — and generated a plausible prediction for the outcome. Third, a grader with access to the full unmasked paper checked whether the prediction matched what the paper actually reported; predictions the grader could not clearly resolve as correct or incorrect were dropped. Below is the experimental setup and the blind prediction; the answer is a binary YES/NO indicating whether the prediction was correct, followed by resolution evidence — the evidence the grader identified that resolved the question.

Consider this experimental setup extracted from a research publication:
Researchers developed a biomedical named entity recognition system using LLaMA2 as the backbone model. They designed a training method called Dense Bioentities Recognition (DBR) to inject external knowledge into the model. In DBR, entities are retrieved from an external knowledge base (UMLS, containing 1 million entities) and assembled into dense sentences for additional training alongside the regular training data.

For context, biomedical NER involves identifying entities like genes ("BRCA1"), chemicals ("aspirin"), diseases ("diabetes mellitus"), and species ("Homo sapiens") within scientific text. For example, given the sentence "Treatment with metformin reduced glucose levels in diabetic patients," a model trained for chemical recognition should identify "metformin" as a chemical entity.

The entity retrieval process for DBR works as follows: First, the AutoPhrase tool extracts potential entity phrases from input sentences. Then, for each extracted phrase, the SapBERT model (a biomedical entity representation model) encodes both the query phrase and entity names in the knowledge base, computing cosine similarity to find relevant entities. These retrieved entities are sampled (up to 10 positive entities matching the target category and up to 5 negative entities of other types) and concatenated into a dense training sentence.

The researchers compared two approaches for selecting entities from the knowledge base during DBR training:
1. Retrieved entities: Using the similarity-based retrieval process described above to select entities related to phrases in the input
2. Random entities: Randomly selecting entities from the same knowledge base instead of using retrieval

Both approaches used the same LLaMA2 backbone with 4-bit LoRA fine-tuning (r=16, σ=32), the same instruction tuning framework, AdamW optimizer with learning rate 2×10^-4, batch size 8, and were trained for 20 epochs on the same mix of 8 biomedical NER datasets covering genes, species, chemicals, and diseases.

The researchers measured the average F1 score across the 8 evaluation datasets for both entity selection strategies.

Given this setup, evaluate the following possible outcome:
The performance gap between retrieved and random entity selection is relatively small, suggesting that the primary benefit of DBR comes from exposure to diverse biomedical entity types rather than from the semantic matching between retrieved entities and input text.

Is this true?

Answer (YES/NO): NO